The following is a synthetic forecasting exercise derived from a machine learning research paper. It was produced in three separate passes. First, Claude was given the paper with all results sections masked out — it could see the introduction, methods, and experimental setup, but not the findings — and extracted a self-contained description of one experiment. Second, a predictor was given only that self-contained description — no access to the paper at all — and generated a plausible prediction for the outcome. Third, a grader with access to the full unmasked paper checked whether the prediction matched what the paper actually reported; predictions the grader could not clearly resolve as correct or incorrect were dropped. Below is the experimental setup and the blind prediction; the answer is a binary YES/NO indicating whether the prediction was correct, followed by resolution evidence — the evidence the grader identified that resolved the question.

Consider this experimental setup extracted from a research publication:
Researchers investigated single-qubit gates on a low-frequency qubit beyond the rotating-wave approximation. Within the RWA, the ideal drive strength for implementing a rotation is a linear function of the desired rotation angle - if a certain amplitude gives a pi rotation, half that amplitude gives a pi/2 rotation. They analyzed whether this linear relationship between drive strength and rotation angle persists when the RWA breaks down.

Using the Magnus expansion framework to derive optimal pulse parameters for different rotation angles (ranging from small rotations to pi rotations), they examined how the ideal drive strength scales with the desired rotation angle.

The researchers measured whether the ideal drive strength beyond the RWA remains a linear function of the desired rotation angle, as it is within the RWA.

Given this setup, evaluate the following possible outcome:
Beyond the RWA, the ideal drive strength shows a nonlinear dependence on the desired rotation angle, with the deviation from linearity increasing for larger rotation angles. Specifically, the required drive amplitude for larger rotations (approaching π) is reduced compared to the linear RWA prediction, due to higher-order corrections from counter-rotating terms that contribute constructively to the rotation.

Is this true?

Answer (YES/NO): NO